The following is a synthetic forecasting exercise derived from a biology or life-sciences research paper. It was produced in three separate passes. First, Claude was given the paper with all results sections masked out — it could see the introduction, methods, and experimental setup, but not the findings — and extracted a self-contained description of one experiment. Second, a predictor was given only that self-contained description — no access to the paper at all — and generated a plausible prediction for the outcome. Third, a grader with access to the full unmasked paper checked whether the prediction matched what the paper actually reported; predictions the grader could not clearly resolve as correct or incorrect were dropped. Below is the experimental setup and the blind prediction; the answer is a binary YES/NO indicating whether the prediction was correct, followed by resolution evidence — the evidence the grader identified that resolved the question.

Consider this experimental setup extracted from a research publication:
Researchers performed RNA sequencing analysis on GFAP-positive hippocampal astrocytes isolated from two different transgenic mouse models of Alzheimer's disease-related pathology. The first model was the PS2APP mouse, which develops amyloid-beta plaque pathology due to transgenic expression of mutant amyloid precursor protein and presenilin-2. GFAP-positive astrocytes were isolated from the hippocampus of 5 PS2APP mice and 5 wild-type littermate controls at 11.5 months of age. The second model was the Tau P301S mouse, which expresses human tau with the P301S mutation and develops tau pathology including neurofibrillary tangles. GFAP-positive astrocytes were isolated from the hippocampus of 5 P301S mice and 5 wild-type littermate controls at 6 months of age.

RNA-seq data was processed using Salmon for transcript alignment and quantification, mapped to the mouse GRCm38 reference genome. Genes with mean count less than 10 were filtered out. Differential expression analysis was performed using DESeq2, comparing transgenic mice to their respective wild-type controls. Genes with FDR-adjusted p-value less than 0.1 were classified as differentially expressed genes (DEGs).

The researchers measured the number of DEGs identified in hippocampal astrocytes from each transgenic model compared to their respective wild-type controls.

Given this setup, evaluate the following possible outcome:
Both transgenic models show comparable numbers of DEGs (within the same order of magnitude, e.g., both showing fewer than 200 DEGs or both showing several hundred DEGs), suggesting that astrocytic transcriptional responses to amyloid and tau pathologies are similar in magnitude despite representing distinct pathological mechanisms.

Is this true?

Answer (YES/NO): NO